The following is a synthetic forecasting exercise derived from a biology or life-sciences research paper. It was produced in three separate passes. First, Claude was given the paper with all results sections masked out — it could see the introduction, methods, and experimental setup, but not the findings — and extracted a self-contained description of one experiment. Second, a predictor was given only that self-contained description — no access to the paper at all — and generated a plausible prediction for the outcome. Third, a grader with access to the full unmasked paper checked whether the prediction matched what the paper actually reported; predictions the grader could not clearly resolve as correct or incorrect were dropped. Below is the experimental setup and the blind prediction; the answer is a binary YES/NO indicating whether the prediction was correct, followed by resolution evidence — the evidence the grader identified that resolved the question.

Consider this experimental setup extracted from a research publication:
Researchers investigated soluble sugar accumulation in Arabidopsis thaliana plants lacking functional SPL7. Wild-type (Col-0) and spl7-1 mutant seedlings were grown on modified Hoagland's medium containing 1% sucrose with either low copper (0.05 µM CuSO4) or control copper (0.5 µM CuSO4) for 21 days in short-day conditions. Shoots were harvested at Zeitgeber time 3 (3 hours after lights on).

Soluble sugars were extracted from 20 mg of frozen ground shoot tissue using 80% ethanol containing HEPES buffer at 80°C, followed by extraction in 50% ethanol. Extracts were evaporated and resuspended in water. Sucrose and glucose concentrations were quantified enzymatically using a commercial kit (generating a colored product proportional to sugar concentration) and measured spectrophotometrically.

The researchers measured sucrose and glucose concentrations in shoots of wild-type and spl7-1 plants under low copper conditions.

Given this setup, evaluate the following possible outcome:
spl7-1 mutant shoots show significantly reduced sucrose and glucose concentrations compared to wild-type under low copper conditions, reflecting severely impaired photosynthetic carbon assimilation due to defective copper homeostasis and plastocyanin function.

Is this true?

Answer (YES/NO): NO